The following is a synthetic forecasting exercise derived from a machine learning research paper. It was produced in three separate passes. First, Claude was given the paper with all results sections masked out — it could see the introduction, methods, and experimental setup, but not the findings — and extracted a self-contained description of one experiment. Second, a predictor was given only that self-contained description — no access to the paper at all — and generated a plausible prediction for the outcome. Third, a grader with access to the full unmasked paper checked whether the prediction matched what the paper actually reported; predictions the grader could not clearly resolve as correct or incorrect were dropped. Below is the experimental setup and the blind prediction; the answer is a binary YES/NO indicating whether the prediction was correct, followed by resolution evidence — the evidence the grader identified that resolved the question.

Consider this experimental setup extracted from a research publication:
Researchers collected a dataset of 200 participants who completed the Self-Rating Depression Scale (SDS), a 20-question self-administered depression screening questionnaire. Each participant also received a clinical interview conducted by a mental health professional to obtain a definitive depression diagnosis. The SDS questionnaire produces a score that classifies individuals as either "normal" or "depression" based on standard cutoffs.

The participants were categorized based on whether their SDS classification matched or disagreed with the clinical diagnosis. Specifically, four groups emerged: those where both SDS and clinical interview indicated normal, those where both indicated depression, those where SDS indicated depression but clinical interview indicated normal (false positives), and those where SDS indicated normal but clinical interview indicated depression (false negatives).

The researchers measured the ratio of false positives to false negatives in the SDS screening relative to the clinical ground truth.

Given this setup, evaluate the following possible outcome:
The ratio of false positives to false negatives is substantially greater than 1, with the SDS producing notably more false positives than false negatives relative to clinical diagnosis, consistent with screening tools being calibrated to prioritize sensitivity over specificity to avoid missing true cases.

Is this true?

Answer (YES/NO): NO